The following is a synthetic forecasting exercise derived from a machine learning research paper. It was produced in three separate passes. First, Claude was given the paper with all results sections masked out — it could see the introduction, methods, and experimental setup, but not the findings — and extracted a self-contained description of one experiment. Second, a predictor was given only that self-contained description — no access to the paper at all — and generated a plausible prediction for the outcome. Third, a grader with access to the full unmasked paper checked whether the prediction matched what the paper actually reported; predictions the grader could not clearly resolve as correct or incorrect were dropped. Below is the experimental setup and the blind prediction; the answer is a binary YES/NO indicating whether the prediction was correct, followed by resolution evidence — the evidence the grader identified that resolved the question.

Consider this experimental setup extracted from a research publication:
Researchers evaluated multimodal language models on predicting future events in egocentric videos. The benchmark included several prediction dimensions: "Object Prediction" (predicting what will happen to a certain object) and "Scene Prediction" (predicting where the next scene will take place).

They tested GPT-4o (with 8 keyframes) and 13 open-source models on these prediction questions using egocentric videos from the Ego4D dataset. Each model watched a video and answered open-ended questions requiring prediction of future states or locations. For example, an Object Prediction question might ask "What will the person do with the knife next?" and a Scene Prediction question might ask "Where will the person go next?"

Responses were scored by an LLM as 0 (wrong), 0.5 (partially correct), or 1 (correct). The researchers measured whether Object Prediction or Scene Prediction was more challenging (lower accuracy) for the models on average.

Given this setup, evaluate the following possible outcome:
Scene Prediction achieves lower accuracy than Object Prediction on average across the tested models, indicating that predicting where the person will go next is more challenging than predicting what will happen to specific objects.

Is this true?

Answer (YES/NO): YES